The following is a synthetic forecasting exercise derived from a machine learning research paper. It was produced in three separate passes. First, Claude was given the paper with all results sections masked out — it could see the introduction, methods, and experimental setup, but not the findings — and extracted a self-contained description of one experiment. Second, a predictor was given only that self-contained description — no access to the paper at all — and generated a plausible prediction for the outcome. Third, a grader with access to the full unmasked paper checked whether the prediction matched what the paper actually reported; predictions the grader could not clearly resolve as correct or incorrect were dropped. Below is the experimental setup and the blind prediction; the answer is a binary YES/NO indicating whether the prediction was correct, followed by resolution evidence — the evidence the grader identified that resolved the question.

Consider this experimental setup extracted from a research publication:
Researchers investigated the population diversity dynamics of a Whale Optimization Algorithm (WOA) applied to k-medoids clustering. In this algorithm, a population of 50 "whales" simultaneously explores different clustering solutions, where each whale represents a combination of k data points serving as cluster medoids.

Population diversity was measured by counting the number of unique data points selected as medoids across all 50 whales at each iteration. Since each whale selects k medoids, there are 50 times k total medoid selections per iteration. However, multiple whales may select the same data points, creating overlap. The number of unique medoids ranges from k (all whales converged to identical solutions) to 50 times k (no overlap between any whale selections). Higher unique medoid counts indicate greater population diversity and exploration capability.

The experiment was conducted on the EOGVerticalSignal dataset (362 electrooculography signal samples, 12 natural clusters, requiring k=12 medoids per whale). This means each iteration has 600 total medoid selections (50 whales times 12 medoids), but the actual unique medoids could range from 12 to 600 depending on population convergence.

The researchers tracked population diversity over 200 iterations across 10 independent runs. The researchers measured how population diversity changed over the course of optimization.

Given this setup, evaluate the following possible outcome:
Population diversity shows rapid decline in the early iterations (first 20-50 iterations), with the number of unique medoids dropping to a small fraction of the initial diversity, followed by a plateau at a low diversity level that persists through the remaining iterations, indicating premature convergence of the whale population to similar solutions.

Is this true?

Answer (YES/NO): NO